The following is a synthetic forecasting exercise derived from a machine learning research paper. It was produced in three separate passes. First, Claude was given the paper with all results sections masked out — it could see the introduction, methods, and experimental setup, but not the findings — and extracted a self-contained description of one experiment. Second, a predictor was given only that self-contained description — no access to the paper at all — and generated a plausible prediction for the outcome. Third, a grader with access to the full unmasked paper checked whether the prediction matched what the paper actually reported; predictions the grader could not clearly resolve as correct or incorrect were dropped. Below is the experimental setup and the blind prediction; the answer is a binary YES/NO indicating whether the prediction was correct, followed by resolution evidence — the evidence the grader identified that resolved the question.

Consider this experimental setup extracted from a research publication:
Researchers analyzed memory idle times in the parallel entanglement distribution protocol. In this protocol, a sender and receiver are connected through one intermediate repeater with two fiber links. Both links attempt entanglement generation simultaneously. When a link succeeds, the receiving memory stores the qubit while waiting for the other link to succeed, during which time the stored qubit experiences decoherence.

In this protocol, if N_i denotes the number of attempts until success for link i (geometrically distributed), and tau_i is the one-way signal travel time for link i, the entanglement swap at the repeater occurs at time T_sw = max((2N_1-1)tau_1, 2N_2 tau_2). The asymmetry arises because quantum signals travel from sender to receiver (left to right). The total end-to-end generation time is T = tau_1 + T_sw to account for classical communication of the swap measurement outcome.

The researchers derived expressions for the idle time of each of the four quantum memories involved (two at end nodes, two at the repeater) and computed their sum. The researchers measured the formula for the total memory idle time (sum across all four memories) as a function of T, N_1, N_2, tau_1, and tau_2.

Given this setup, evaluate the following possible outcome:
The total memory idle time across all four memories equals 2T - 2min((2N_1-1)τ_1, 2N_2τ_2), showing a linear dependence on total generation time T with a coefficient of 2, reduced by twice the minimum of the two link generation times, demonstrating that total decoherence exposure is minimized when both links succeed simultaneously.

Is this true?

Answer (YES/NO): NO